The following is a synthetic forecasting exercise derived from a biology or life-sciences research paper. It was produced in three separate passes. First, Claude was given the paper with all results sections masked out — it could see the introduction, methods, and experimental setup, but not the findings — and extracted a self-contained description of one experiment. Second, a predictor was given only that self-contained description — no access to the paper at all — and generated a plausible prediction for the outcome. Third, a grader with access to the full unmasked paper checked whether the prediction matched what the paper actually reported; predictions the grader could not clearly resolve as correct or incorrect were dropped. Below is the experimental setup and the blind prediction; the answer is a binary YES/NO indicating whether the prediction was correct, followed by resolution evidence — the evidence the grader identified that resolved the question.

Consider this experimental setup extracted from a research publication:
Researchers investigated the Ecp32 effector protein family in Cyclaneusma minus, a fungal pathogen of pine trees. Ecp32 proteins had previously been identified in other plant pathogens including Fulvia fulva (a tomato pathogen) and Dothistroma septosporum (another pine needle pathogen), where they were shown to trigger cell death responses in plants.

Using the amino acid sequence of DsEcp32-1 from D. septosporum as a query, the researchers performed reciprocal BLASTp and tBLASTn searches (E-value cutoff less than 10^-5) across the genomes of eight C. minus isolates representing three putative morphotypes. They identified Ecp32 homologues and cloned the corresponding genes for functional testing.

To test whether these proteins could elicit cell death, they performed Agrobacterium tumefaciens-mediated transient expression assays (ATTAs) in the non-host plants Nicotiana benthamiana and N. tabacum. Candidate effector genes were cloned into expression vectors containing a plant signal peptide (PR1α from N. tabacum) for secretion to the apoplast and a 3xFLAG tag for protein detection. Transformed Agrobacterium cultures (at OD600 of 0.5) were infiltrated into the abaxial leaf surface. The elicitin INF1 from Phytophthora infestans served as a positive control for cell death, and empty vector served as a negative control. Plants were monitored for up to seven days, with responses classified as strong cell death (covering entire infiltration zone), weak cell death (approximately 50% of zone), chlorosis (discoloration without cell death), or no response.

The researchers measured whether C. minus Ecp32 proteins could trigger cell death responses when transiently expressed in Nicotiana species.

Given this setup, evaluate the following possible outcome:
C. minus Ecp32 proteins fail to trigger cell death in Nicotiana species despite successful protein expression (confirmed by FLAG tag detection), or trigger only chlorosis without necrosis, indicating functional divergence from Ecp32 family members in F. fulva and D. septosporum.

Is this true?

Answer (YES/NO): NO